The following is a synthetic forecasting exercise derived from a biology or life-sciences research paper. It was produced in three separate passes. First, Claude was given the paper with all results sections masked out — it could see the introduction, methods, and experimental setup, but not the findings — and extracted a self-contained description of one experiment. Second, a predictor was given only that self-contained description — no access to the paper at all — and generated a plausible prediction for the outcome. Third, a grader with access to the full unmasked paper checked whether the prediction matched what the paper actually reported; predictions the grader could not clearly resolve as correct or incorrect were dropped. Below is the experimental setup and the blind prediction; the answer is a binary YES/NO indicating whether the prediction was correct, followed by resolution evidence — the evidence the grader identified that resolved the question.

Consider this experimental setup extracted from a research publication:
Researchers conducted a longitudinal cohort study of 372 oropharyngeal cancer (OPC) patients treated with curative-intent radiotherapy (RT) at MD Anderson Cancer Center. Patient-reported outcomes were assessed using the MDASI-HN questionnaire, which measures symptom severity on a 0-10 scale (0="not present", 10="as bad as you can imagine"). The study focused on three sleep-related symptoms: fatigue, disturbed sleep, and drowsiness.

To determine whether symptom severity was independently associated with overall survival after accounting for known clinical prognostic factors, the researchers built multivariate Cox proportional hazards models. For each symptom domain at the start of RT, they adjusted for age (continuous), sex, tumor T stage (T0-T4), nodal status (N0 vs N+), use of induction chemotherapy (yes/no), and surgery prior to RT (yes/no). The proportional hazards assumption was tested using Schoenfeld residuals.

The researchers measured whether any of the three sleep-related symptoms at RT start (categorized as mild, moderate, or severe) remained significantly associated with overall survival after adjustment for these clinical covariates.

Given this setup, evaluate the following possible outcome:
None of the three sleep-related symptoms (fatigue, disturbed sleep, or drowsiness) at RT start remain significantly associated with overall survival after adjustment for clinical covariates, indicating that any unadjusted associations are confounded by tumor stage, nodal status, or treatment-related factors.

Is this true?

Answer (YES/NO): NO